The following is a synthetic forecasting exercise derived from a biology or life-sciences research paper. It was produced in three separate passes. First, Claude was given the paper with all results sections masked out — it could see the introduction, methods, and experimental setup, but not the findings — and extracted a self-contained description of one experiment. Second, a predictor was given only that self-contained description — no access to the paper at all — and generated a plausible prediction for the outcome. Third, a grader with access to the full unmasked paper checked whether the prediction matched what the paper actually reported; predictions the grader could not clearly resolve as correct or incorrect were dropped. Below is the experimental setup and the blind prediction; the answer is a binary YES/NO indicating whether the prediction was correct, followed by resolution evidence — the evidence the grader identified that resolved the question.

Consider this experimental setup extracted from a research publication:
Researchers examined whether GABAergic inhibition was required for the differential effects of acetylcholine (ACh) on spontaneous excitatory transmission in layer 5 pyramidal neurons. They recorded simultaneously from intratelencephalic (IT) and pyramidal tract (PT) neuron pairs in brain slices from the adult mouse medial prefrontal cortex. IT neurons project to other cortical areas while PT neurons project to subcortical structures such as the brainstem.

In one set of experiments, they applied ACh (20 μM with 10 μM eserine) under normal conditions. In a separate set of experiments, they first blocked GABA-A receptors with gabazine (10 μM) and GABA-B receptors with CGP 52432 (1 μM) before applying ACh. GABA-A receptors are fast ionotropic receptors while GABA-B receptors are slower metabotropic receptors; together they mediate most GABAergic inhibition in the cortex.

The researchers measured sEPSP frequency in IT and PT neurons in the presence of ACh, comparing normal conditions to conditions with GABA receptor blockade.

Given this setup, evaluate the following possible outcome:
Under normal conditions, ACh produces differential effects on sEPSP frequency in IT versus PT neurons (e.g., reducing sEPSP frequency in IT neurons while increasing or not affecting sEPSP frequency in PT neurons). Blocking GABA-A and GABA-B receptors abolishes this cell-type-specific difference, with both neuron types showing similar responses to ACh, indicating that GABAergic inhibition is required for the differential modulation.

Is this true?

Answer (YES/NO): NO